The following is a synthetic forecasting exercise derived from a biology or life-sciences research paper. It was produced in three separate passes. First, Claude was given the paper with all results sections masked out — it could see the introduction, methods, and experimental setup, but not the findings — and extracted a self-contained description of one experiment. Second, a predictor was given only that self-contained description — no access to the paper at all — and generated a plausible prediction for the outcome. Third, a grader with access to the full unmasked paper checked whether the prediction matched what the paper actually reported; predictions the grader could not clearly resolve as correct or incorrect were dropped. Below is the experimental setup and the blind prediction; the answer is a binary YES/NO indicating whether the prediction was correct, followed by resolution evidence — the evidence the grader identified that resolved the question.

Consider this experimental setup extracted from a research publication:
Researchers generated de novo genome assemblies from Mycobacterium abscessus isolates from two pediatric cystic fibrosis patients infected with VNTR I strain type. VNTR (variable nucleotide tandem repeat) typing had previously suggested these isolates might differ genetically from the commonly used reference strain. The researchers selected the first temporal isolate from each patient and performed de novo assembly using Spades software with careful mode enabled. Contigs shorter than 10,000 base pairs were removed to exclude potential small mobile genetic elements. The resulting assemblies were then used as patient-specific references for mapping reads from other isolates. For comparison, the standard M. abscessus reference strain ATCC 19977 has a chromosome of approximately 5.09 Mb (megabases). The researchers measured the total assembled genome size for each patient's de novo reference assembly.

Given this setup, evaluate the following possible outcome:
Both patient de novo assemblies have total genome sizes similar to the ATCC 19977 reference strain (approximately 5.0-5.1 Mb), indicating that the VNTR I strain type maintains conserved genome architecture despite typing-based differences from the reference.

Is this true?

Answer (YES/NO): NO